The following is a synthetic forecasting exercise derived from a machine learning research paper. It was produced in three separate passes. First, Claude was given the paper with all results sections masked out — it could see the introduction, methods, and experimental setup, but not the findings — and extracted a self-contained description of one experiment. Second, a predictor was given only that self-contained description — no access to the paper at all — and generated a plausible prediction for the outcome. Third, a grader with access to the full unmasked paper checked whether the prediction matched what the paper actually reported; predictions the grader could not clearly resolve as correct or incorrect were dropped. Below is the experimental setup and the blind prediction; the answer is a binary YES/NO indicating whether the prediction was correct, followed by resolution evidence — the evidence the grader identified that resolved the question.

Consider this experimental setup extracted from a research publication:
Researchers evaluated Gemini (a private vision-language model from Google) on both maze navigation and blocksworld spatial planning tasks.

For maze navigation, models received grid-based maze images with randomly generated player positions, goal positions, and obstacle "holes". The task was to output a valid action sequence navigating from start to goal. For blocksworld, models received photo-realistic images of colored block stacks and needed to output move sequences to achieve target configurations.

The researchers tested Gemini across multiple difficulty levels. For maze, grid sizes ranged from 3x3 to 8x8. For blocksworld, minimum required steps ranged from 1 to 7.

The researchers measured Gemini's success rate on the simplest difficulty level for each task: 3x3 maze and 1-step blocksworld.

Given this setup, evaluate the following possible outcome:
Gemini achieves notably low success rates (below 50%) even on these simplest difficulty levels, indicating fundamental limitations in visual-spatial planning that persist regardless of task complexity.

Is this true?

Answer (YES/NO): YES